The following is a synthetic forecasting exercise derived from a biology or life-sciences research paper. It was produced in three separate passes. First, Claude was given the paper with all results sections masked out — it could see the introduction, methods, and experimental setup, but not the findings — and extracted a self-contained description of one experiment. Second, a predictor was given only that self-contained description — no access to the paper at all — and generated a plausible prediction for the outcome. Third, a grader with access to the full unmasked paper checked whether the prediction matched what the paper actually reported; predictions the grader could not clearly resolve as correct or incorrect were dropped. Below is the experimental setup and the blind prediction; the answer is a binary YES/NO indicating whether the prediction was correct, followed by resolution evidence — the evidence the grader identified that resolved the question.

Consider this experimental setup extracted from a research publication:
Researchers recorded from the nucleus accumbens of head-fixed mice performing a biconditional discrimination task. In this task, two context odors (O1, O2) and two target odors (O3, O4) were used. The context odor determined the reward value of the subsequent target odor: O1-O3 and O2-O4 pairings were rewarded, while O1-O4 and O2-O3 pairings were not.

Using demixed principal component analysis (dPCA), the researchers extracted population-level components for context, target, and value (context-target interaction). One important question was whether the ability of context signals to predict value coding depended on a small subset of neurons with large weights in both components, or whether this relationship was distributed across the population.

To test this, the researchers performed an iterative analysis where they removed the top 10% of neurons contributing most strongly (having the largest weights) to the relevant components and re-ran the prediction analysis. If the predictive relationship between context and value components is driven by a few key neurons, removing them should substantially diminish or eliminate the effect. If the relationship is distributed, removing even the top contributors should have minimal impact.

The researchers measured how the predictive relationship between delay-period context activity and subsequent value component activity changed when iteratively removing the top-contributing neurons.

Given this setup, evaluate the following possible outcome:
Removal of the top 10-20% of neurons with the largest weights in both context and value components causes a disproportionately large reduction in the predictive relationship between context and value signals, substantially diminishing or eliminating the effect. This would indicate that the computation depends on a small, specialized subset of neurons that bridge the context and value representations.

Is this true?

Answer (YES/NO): NO